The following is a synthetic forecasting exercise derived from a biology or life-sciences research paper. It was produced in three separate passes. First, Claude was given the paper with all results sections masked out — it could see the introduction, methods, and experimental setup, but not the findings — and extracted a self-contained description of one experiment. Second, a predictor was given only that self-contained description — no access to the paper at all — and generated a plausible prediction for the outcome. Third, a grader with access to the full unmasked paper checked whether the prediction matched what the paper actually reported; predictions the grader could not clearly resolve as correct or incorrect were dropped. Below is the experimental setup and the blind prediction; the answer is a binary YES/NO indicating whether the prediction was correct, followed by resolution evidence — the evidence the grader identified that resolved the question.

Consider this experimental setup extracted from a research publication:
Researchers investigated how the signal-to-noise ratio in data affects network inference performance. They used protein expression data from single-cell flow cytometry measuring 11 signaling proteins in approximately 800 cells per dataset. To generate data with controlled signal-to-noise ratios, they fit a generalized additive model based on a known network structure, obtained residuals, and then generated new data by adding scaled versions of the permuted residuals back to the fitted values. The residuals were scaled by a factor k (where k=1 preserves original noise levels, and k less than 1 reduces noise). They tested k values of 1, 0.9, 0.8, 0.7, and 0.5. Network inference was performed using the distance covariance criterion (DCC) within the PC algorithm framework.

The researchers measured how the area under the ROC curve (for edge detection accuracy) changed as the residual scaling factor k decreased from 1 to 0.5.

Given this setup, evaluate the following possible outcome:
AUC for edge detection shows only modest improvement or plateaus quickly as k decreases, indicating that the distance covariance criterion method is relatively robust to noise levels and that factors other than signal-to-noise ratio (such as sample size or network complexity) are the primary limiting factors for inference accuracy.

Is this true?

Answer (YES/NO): NO